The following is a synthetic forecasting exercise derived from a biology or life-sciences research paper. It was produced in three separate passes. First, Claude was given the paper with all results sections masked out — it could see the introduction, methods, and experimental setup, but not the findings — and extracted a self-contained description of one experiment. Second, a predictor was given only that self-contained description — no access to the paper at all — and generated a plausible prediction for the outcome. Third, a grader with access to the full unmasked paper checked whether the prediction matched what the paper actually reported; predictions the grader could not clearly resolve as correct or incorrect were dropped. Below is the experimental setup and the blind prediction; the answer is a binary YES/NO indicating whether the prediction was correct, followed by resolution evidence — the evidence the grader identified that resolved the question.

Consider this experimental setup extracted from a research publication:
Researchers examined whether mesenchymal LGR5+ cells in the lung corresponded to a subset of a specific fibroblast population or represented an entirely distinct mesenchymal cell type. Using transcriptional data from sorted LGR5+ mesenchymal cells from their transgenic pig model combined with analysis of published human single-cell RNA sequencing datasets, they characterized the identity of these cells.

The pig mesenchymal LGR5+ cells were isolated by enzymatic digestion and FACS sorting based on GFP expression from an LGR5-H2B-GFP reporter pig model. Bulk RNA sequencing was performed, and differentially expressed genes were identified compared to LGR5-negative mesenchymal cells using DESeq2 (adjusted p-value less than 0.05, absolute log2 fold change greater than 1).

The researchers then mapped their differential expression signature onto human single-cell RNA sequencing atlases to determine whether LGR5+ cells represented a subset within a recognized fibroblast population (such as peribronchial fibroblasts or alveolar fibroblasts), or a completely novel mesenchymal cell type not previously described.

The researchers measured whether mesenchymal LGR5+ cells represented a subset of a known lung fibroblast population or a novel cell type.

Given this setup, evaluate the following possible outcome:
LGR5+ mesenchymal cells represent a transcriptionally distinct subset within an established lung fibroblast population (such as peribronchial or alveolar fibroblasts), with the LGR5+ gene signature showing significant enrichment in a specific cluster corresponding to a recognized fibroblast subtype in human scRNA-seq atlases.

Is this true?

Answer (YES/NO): YES